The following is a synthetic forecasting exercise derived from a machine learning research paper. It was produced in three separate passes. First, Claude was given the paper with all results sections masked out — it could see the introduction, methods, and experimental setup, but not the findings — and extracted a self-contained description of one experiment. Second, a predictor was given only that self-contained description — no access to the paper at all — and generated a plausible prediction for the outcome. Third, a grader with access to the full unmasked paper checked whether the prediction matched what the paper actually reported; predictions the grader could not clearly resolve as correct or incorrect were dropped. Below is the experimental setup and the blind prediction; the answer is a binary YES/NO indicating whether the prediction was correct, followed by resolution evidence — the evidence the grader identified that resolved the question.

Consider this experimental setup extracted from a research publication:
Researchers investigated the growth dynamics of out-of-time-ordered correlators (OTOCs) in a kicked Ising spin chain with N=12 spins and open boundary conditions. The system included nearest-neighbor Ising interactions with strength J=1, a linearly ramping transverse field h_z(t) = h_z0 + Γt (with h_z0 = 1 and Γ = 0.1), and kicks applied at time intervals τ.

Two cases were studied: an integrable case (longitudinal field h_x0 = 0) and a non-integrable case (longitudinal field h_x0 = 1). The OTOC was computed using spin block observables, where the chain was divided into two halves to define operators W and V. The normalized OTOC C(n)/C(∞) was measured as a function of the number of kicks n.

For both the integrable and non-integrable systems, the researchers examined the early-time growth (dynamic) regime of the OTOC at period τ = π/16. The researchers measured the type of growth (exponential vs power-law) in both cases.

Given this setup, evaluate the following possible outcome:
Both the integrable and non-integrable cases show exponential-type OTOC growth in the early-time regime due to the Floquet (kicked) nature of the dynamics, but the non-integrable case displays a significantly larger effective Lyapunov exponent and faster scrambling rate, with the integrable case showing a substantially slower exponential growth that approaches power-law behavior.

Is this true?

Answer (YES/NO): NO